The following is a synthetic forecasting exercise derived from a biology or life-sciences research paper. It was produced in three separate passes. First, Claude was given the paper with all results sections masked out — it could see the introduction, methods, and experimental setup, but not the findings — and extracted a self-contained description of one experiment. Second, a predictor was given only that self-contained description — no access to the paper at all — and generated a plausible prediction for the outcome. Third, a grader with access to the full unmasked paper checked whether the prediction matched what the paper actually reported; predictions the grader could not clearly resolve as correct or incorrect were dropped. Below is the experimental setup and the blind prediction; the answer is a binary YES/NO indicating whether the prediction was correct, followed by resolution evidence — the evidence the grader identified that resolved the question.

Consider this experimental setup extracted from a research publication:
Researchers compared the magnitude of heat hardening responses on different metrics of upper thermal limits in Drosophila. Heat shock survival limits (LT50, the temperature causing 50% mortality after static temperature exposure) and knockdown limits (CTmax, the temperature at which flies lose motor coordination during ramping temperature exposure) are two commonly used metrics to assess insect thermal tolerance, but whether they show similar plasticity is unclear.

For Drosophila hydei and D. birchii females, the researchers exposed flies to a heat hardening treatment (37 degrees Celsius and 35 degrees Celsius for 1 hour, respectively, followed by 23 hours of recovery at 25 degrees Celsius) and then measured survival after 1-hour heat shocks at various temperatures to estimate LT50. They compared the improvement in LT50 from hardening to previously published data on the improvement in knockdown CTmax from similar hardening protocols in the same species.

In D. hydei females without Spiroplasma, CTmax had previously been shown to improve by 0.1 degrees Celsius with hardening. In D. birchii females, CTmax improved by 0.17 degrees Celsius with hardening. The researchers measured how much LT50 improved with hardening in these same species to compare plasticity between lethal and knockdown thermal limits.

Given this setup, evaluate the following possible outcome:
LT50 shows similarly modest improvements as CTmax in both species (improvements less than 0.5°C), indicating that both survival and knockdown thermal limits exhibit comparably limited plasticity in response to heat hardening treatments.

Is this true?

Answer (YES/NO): NO